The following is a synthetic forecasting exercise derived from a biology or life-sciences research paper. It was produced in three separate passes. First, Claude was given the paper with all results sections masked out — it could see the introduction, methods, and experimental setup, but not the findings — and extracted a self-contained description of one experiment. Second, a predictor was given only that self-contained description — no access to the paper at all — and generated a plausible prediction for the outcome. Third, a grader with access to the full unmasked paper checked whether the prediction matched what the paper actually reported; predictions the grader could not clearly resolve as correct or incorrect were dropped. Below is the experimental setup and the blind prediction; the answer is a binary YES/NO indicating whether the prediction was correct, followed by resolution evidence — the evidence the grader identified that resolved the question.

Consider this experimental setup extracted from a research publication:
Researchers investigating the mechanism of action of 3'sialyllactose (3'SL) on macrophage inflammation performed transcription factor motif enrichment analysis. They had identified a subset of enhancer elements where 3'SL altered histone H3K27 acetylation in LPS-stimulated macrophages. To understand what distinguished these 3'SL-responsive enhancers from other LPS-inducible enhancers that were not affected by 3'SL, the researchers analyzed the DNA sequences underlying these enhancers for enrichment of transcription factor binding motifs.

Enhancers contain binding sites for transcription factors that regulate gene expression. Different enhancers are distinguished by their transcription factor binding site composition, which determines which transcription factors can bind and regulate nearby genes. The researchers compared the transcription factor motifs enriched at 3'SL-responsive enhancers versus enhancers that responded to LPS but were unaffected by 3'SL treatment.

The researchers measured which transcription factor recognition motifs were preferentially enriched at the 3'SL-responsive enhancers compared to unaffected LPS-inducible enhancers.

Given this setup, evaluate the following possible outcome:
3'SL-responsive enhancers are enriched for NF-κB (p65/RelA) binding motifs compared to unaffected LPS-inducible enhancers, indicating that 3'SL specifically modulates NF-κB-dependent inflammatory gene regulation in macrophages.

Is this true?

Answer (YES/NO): NO